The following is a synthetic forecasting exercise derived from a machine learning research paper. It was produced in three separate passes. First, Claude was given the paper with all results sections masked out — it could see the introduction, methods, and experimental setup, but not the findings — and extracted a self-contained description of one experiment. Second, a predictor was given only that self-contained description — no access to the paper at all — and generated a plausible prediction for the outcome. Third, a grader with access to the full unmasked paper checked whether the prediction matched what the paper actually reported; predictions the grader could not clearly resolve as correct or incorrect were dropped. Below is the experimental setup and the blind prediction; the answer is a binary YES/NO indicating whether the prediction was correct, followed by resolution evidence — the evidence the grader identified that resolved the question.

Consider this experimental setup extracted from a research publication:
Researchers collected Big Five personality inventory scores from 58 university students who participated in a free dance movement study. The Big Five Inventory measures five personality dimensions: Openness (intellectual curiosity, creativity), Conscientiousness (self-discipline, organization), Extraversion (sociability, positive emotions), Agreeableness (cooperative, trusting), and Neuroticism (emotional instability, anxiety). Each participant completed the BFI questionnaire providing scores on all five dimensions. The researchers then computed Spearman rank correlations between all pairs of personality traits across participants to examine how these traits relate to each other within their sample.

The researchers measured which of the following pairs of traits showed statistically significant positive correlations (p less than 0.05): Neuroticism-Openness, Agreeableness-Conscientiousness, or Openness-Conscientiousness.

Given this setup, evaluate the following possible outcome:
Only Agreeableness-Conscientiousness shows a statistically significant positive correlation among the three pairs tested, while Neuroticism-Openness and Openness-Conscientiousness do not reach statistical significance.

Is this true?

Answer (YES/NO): YES